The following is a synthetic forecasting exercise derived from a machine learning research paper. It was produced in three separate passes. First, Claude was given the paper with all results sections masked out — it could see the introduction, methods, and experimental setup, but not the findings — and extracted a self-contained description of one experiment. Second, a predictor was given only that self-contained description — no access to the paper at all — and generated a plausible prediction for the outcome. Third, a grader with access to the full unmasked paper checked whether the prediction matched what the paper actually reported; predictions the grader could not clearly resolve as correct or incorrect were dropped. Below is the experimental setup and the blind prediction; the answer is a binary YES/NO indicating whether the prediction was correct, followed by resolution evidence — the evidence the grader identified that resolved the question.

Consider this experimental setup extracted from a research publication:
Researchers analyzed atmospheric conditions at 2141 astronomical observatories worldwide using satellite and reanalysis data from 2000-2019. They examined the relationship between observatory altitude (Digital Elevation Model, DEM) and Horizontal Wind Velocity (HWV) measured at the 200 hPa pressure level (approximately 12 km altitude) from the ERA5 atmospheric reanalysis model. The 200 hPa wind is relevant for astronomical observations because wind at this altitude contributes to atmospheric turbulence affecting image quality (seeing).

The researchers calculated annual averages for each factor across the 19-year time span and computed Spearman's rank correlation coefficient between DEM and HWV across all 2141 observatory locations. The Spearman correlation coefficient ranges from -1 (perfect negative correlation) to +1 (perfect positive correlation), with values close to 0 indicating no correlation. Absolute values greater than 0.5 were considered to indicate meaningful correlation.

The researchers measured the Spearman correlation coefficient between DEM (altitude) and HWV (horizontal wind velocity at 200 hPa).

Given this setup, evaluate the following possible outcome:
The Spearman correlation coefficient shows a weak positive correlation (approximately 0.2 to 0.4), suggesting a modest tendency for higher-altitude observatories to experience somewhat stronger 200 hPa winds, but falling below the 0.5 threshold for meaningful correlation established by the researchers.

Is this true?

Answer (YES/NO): NO